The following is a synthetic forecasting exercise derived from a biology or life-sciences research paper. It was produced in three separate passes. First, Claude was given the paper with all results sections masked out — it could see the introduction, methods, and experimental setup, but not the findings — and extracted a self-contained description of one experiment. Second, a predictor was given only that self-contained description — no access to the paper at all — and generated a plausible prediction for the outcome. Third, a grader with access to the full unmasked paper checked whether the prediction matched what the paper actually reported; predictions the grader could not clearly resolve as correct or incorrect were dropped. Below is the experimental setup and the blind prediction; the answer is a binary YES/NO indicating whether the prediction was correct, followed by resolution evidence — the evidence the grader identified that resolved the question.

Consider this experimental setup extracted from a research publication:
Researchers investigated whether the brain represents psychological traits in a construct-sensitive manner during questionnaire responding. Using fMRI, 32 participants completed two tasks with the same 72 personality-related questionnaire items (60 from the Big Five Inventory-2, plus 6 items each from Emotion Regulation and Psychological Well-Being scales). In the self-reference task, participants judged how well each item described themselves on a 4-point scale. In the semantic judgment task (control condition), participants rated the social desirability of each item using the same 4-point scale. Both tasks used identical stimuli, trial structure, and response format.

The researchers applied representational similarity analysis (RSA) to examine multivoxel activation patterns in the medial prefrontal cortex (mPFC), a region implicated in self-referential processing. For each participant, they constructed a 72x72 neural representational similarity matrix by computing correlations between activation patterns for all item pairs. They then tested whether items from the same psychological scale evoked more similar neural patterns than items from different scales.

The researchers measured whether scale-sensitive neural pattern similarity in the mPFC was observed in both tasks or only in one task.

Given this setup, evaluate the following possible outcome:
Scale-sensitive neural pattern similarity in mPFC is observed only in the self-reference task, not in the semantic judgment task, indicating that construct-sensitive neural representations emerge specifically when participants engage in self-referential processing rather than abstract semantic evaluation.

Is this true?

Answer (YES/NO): YES